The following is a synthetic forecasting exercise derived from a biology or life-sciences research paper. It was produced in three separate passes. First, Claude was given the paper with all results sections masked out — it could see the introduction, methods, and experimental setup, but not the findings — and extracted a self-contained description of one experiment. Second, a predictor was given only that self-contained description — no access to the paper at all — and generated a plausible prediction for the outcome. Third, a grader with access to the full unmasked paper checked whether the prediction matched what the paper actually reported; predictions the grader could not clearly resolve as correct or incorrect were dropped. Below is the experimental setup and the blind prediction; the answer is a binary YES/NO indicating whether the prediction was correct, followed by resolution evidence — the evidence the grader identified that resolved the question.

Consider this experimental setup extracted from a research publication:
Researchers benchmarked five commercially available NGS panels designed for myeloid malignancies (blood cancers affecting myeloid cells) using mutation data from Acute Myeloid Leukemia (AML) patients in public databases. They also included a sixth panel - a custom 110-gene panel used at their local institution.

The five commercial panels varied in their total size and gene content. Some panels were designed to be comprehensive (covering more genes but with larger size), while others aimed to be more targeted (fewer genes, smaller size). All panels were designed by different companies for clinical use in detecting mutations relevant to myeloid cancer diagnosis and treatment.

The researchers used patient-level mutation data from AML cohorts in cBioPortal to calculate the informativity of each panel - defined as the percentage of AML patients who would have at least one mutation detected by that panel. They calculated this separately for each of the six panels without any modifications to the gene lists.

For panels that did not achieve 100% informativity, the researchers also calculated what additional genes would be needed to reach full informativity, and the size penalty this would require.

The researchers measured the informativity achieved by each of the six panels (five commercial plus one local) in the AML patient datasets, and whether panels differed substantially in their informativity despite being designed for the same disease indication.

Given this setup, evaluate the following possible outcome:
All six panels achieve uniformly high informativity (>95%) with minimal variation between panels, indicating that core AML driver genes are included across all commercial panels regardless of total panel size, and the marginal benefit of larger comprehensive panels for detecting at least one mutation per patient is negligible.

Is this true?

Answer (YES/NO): NO